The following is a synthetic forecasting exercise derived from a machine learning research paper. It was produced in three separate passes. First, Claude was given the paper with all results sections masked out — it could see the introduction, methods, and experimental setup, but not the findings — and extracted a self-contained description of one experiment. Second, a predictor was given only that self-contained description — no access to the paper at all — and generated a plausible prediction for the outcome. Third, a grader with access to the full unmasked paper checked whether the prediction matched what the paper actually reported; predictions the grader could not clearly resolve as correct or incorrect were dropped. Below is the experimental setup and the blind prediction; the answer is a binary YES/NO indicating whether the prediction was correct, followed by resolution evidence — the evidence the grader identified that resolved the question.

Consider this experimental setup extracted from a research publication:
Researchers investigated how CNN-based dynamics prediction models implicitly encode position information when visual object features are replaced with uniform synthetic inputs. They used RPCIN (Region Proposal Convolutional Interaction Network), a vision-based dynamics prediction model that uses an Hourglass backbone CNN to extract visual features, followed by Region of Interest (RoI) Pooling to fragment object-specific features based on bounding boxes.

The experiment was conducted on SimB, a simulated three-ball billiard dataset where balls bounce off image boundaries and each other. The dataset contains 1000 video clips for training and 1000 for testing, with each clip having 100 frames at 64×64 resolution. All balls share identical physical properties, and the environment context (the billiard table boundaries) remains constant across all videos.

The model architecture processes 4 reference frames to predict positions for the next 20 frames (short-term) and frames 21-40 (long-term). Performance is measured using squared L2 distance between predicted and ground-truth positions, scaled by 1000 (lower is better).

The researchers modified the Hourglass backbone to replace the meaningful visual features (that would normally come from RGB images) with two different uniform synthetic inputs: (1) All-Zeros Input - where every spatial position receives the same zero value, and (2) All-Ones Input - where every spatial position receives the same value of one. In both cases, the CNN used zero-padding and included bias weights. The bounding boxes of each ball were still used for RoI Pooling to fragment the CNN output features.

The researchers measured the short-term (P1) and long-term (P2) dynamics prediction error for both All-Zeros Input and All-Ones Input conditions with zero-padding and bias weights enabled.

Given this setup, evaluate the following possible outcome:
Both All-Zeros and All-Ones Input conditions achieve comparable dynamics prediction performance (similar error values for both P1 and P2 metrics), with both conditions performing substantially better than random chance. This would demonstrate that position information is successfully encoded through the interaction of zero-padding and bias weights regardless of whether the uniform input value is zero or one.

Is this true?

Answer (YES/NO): YES